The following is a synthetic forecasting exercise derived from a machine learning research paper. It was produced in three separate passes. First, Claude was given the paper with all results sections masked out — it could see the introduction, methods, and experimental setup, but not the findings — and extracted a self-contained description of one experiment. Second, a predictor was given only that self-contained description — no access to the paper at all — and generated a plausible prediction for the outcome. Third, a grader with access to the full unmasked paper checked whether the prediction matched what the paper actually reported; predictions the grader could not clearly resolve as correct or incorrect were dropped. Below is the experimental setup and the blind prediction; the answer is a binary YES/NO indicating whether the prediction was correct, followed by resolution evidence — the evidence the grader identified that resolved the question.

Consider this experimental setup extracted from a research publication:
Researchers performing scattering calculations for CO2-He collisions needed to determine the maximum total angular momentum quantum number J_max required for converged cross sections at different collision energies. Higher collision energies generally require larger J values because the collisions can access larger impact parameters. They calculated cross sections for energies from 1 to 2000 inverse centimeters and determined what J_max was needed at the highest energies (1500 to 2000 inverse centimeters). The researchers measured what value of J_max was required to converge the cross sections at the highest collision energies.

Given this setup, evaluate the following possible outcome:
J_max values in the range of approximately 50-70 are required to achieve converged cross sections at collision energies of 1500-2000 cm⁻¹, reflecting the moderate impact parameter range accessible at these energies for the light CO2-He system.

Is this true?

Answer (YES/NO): YES